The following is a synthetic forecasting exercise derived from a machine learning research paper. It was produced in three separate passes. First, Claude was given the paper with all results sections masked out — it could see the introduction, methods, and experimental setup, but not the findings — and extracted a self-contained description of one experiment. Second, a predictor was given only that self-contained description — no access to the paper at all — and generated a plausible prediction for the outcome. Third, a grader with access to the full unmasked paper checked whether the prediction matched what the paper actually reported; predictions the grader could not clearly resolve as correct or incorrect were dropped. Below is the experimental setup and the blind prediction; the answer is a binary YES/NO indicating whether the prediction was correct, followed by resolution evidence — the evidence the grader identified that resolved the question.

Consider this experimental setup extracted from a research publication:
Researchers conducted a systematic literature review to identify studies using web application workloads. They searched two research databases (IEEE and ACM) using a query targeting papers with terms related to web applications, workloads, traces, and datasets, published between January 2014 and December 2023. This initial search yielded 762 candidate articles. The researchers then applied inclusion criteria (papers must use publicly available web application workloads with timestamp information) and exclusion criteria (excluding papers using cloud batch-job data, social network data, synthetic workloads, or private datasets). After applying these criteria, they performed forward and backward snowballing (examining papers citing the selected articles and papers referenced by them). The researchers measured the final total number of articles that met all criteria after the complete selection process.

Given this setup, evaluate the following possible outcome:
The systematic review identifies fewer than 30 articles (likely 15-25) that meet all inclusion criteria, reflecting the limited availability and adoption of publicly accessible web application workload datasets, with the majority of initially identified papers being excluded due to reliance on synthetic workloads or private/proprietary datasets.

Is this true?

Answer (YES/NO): NO